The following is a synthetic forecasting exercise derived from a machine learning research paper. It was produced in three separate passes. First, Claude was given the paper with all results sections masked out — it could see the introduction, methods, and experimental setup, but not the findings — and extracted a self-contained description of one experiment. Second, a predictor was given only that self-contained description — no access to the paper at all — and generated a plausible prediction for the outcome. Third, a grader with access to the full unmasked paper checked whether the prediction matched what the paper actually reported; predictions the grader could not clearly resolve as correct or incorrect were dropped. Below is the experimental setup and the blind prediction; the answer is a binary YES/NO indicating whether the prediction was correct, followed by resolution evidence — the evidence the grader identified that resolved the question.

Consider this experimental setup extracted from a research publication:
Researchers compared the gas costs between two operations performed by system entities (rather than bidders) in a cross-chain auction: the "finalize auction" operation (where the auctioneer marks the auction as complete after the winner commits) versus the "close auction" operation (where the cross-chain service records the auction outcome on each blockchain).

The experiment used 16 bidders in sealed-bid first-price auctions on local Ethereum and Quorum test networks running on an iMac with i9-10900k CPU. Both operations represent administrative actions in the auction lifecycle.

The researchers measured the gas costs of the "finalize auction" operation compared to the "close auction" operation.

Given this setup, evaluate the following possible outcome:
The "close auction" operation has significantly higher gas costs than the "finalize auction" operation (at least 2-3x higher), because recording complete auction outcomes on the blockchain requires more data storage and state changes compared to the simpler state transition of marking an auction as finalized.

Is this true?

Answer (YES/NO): YES